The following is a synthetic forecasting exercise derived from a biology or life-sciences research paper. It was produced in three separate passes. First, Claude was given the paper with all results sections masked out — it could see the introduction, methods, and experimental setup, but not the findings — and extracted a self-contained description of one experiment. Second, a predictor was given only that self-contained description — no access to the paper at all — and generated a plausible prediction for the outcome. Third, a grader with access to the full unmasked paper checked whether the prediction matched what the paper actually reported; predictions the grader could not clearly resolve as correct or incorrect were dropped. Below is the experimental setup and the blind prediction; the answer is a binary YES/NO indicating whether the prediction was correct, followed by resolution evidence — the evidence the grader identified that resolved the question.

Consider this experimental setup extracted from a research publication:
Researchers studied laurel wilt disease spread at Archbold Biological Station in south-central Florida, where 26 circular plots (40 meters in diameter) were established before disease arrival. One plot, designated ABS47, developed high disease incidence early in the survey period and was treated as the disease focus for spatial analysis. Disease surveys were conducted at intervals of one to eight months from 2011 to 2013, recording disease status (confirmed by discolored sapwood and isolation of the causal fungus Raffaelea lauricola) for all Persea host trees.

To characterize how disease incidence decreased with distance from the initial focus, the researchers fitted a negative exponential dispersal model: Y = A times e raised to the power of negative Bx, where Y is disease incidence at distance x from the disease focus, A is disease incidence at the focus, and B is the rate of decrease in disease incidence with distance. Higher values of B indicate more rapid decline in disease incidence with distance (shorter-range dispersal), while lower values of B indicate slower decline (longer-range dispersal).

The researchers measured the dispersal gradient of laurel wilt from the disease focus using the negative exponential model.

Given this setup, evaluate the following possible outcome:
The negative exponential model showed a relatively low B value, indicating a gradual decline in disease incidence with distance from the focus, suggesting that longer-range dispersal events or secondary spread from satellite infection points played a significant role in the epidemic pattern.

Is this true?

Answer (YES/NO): NO